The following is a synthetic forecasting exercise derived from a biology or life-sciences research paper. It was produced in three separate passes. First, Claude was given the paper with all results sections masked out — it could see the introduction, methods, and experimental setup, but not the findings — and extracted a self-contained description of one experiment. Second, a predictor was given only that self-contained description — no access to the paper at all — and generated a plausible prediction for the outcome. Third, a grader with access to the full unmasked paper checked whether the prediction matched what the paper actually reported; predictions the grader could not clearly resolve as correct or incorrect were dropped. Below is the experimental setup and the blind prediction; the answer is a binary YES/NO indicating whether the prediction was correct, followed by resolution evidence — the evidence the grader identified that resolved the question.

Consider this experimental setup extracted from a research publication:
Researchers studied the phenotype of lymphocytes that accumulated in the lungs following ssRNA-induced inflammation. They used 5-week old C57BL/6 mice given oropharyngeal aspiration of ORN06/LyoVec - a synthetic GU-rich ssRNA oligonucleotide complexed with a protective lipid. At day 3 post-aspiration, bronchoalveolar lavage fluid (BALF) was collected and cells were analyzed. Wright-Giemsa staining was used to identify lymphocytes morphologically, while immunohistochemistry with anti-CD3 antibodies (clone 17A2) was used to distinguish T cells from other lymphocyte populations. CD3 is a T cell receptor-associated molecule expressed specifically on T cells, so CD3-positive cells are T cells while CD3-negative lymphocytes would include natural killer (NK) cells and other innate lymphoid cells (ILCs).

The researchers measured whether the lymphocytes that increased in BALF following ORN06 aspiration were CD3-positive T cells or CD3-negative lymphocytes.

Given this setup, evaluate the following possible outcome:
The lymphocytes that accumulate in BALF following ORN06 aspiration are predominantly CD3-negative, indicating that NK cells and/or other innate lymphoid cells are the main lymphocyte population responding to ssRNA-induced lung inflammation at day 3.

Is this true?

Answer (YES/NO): YES